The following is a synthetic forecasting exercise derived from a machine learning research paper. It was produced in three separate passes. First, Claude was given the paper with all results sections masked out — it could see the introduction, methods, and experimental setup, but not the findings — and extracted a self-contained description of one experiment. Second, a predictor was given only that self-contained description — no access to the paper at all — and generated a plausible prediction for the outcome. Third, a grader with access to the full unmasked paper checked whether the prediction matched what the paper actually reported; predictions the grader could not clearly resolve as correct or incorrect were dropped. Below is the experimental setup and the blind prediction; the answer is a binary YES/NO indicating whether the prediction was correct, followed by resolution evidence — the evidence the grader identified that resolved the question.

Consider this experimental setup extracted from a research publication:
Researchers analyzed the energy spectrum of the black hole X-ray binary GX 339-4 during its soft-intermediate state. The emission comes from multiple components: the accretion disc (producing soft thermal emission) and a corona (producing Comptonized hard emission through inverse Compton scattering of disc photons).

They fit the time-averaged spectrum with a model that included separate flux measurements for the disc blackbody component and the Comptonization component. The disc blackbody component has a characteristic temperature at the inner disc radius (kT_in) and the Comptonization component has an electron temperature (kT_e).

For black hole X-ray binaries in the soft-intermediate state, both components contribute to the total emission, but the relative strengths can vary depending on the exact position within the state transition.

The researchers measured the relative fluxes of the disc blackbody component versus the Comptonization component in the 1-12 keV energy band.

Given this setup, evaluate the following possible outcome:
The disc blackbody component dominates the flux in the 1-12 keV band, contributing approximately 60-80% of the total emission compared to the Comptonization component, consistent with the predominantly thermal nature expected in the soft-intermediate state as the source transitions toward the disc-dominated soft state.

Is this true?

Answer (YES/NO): NO